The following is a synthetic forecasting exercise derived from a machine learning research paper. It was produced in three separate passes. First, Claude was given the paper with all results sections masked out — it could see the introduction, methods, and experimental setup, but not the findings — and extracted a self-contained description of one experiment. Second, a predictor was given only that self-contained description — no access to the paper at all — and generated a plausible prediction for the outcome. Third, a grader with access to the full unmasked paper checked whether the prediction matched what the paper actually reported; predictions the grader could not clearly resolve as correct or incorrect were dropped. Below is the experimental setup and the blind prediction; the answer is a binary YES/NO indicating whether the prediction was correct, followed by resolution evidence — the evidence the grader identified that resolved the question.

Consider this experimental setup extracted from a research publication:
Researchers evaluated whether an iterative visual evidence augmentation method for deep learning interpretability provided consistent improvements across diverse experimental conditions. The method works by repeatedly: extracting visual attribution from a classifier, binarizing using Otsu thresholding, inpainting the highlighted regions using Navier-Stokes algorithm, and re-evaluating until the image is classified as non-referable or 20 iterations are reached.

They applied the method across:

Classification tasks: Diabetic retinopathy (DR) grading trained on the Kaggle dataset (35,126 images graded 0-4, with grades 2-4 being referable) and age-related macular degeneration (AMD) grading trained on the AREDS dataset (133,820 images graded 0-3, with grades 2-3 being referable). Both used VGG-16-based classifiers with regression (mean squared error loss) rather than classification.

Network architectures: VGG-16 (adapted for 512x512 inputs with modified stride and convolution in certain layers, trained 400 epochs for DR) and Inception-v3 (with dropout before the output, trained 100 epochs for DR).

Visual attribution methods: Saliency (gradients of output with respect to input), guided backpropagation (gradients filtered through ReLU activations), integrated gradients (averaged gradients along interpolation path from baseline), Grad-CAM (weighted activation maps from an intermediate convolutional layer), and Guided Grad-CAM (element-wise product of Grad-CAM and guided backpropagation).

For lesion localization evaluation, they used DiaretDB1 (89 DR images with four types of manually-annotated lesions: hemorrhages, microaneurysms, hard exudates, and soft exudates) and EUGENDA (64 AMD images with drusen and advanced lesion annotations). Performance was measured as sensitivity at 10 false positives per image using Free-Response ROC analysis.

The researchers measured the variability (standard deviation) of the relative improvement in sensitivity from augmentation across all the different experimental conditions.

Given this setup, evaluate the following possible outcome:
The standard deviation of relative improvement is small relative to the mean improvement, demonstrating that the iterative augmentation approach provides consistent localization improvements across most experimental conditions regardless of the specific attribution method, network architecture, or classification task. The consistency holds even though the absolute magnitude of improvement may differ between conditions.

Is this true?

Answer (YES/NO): YES